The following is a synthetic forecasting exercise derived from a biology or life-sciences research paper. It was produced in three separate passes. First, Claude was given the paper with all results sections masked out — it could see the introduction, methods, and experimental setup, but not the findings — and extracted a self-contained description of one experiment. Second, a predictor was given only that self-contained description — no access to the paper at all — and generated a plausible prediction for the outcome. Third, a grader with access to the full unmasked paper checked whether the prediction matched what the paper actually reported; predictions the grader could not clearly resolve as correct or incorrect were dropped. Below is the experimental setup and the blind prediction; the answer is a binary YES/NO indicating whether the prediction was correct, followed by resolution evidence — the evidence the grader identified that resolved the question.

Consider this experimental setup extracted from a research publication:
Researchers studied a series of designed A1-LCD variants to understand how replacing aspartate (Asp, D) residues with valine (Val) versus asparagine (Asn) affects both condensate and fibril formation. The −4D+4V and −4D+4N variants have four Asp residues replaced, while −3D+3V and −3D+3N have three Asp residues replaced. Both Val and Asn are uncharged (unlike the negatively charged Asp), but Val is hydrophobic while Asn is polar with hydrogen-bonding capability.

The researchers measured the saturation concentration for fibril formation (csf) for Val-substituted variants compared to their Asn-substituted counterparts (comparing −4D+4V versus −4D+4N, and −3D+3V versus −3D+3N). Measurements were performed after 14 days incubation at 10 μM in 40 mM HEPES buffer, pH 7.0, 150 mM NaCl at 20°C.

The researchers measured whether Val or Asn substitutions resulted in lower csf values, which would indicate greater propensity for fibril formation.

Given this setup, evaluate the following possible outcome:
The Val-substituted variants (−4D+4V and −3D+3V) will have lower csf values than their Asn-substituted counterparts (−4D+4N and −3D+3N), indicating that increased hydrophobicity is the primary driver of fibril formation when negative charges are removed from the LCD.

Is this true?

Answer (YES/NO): NO